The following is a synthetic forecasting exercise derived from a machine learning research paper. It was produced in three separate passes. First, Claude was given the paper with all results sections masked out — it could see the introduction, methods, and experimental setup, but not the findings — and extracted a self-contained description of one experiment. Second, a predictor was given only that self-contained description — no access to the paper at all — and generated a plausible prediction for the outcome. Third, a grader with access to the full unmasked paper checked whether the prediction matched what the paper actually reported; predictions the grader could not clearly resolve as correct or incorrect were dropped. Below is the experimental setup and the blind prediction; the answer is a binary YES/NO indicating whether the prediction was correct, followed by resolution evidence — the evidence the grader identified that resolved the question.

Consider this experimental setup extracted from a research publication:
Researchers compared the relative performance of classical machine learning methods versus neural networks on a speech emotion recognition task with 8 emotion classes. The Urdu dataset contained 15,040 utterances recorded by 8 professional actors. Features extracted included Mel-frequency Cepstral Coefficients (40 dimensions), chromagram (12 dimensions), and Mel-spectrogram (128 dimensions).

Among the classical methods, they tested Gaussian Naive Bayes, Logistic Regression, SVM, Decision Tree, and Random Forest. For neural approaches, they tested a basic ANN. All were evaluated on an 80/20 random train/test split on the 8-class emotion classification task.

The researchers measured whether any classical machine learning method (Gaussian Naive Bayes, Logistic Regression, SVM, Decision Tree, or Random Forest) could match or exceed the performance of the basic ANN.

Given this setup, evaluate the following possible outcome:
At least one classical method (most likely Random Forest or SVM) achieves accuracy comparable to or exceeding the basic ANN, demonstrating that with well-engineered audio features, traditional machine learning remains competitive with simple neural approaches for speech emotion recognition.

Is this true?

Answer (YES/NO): YES